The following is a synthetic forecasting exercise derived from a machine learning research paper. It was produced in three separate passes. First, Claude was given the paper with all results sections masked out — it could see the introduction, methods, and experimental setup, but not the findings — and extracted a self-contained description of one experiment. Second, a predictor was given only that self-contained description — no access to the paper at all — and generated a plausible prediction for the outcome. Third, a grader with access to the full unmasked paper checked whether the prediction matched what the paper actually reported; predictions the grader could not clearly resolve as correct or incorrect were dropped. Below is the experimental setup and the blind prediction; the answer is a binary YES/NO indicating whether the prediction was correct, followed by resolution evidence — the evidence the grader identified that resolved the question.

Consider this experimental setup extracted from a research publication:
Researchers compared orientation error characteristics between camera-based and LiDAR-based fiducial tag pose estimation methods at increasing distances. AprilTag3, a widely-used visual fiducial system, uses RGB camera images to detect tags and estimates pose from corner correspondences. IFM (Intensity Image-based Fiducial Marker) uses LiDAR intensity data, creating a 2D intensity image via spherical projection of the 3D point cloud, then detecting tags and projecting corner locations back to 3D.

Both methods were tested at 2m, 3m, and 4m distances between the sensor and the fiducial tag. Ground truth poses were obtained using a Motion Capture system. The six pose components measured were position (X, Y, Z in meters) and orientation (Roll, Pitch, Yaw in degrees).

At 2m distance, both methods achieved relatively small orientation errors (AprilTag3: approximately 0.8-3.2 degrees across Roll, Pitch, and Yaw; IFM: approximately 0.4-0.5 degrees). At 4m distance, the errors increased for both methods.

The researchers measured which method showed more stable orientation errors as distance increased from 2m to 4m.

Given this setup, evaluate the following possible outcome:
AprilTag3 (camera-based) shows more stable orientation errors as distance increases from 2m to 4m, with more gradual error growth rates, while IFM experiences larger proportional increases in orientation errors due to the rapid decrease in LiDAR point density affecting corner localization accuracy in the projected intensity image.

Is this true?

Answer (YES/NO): NO